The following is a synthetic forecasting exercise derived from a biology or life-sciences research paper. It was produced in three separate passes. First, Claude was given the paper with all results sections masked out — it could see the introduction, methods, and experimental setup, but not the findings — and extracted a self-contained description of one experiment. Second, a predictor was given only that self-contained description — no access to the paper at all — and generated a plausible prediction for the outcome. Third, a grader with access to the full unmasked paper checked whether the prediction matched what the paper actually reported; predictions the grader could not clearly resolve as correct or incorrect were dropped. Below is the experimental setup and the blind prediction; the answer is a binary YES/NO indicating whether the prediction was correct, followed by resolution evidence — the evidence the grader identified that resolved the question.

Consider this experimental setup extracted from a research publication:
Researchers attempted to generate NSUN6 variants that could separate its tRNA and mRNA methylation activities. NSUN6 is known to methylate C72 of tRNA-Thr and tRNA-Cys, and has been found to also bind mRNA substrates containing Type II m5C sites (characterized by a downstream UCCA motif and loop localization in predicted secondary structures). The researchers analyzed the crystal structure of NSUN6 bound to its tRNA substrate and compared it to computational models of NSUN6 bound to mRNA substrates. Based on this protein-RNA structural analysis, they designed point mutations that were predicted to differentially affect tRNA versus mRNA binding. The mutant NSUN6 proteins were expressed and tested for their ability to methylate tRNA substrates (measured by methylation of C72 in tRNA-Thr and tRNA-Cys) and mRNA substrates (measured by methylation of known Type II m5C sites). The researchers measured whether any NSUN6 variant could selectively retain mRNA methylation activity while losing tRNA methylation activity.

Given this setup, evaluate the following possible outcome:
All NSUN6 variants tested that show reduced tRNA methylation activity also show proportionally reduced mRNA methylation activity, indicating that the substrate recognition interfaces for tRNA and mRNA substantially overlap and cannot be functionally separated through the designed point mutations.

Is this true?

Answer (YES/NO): NO